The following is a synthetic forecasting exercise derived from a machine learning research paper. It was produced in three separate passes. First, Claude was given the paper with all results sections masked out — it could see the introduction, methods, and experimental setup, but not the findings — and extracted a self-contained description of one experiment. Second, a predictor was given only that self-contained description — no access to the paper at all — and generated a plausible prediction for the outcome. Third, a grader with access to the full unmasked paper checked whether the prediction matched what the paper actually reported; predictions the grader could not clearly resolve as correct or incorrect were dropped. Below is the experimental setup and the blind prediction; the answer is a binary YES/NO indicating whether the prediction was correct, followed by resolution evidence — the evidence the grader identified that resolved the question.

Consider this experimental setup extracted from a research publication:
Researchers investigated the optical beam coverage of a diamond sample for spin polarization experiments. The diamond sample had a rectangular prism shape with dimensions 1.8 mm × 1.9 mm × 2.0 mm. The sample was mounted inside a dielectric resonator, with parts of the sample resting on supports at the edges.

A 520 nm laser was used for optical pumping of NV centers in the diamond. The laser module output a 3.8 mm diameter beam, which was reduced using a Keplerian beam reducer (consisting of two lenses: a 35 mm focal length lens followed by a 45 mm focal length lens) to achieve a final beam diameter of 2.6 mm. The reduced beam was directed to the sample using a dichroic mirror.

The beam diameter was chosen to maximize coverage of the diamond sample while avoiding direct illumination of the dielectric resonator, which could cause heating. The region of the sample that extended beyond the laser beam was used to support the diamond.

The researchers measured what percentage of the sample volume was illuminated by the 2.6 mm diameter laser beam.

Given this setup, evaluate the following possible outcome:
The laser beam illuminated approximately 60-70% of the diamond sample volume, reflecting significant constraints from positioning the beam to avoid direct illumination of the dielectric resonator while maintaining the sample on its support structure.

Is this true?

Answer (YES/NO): NO